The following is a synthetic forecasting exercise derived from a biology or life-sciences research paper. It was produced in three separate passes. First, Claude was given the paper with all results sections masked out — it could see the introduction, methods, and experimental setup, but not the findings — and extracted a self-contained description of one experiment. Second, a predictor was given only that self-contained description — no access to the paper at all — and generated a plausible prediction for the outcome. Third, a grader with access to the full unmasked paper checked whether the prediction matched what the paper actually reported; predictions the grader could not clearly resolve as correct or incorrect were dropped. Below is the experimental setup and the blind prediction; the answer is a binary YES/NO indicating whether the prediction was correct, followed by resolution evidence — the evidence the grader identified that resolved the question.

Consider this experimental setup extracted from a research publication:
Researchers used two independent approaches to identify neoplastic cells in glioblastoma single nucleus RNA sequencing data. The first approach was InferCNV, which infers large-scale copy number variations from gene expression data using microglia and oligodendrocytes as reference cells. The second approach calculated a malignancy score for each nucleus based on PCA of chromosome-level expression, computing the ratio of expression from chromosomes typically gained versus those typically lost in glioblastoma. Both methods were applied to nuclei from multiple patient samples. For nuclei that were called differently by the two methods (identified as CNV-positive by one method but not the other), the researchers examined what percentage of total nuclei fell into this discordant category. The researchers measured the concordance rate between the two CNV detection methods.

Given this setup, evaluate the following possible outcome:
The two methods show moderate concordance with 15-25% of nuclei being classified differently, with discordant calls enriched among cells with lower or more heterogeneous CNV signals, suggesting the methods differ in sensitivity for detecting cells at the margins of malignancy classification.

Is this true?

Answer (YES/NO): NO